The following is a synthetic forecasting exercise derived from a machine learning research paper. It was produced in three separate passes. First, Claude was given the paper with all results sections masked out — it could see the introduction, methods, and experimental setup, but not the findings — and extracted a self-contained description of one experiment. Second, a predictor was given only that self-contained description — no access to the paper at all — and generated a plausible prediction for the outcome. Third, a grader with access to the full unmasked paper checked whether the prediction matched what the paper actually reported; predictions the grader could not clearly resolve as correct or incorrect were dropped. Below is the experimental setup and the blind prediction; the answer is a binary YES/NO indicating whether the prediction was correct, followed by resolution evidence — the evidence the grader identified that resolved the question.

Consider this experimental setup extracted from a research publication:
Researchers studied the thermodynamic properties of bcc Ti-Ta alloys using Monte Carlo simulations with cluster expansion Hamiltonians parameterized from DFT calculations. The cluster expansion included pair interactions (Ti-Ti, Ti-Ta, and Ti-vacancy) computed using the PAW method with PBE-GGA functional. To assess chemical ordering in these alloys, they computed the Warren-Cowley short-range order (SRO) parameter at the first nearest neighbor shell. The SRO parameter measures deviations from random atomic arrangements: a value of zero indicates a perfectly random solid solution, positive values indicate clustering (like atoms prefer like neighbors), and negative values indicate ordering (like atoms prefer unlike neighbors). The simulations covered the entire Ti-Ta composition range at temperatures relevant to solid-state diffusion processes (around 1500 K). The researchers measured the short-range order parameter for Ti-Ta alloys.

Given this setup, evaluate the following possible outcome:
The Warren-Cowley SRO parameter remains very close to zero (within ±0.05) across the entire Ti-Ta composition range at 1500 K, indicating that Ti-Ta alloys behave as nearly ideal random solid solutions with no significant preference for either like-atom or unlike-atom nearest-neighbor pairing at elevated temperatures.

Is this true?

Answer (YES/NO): NO